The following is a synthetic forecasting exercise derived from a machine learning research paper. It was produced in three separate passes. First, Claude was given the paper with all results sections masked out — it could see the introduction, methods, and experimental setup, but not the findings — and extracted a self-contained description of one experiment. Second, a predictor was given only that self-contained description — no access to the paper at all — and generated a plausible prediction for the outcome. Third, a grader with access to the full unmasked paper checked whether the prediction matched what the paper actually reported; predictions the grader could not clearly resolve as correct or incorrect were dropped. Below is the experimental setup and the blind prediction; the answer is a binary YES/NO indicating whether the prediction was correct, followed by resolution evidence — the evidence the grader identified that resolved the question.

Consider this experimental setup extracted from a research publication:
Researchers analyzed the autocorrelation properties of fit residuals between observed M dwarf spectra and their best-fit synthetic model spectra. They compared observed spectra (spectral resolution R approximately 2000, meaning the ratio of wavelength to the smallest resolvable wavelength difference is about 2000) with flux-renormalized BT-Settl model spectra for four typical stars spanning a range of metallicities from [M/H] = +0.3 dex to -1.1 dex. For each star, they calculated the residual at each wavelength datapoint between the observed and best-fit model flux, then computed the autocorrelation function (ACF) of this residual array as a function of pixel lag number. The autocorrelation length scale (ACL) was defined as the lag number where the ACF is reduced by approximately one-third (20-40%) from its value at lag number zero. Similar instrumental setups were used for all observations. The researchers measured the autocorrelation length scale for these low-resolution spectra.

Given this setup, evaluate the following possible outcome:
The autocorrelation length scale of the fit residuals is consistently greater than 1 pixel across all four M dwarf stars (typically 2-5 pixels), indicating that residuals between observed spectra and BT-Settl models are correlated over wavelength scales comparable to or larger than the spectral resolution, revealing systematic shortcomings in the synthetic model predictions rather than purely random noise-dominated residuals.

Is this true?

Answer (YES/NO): NO